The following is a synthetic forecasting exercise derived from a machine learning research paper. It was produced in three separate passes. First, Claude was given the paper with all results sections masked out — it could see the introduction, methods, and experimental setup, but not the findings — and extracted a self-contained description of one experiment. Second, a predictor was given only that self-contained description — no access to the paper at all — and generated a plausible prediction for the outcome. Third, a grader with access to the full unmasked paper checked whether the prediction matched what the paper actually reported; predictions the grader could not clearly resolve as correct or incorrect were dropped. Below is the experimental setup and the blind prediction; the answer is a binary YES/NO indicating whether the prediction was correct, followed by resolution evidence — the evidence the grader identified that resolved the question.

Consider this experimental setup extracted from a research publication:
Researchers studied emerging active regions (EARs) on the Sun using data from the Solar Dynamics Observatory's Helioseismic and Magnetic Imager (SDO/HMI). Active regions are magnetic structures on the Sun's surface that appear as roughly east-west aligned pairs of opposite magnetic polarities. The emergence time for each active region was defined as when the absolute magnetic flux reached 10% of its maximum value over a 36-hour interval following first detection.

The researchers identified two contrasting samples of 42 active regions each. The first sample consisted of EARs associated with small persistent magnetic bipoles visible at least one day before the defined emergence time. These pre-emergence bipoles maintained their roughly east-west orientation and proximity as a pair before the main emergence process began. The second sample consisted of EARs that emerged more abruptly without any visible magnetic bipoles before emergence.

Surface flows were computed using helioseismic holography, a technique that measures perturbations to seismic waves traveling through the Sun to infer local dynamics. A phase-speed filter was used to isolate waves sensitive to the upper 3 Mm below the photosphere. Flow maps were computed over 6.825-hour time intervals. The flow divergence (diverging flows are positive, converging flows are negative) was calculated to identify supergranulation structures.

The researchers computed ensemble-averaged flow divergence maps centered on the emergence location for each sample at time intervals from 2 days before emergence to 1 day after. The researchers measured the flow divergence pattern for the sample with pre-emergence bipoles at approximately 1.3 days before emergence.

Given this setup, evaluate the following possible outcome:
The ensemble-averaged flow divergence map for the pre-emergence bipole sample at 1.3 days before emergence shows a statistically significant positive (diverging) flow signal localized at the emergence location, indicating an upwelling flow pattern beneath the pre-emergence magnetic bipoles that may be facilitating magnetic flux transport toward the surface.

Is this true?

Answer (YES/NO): NO